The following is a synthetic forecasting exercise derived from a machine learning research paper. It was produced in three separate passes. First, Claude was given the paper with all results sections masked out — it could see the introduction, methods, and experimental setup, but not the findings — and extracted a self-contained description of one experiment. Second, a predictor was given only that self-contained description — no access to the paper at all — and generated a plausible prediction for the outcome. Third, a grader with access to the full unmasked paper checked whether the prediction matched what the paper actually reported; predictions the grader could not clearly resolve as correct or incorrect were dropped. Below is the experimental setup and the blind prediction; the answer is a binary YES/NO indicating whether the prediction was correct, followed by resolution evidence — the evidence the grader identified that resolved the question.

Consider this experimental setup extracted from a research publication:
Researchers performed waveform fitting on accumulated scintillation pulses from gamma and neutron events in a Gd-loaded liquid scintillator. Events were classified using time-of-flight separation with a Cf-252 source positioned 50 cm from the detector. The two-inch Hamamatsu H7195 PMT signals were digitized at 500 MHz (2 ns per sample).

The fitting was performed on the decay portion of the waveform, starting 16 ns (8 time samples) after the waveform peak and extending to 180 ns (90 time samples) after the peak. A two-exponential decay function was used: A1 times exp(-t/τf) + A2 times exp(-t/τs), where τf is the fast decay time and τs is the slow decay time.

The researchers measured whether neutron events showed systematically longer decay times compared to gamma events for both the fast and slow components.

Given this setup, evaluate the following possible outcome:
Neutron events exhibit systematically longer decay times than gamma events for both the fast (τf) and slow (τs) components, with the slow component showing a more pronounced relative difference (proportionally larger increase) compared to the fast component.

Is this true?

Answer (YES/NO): YES